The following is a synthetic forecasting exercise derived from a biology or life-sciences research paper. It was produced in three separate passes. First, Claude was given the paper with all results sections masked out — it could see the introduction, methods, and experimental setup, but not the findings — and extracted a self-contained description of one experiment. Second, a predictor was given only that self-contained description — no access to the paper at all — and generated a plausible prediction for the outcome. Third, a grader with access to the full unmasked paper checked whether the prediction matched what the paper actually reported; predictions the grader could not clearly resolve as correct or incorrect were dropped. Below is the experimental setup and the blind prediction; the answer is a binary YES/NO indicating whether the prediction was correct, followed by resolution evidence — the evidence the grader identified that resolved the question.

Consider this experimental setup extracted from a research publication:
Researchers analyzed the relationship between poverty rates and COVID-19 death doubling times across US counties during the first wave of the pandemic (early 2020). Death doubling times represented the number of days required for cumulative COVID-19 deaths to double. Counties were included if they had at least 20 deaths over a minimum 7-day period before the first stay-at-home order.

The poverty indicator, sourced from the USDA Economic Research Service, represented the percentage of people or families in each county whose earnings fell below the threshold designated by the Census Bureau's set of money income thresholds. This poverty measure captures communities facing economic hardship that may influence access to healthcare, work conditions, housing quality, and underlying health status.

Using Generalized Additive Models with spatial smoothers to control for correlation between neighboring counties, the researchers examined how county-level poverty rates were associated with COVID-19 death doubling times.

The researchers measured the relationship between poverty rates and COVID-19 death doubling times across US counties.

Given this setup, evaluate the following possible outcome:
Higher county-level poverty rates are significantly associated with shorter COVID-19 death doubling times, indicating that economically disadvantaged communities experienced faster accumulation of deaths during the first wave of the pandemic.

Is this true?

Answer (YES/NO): YES